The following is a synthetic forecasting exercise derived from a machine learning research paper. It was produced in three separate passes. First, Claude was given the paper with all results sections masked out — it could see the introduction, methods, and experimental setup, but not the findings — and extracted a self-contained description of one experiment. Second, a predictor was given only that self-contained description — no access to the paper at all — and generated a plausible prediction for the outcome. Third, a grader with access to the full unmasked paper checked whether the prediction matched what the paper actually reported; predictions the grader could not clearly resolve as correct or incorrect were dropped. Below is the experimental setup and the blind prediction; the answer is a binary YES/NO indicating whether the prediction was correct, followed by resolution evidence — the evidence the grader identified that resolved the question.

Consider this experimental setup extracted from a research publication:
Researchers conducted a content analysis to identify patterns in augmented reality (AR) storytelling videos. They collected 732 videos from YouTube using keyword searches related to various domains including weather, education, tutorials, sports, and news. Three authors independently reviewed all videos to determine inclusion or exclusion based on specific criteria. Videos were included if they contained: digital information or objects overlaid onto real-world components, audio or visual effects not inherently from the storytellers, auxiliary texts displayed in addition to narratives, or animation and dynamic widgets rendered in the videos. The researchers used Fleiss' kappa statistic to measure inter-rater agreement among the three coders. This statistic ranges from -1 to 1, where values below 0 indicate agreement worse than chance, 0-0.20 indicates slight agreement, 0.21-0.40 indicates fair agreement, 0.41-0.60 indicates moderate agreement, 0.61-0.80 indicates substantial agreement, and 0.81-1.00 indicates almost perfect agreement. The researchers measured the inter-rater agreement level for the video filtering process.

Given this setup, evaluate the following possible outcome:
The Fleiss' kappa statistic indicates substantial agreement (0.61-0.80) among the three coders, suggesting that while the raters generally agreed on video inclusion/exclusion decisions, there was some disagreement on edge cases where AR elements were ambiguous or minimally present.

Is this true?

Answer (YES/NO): YES